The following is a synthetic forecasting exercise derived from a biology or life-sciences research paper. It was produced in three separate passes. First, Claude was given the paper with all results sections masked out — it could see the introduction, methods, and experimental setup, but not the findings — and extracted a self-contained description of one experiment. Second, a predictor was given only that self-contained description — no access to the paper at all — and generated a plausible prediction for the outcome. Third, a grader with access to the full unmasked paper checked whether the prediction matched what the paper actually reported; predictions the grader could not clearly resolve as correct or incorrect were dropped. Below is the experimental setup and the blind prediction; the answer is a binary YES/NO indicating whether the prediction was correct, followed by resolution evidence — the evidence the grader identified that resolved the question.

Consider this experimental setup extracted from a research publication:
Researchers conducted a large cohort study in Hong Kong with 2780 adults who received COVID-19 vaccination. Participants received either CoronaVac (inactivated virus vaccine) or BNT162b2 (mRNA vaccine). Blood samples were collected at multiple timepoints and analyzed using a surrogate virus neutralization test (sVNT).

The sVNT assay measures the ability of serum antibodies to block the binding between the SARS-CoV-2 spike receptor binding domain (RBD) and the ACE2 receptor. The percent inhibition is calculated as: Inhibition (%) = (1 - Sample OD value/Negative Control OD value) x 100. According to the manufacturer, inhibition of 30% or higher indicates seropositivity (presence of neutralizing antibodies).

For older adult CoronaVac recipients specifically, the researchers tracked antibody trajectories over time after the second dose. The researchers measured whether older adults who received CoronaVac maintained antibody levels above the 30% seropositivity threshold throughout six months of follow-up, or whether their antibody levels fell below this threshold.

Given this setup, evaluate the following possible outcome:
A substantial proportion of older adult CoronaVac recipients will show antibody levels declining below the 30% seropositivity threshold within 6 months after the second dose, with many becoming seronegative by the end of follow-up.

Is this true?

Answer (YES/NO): YES